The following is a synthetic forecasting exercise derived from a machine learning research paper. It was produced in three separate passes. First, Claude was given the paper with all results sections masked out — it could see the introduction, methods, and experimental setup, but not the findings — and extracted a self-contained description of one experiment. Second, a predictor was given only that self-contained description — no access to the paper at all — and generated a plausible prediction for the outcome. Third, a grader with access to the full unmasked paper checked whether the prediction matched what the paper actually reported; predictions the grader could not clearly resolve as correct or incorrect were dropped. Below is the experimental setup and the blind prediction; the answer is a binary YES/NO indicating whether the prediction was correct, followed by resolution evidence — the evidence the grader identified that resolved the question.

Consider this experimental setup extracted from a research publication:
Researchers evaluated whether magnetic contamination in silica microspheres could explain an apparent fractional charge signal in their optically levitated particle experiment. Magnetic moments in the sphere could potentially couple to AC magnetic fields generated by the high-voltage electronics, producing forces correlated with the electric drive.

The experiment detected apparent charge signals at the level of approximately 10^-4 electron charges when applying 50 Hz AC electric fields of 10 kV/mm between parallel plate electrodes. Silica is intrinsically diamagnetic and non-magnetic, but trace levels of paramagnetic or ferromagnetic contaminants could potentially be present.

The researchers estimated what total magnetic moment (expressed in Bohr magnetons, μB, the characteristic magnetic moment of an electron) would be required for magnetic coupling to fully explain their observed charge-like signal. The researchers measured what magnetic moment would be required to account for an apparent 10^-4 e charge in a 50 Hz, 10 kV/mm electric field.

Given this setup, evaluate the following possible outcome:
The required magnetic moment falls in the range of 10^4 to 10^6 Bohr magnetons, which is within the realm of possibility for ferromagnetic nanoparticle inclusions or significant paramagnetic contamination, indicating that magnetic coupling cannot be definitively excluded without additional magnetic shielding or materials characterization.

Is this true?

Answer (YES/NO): NO